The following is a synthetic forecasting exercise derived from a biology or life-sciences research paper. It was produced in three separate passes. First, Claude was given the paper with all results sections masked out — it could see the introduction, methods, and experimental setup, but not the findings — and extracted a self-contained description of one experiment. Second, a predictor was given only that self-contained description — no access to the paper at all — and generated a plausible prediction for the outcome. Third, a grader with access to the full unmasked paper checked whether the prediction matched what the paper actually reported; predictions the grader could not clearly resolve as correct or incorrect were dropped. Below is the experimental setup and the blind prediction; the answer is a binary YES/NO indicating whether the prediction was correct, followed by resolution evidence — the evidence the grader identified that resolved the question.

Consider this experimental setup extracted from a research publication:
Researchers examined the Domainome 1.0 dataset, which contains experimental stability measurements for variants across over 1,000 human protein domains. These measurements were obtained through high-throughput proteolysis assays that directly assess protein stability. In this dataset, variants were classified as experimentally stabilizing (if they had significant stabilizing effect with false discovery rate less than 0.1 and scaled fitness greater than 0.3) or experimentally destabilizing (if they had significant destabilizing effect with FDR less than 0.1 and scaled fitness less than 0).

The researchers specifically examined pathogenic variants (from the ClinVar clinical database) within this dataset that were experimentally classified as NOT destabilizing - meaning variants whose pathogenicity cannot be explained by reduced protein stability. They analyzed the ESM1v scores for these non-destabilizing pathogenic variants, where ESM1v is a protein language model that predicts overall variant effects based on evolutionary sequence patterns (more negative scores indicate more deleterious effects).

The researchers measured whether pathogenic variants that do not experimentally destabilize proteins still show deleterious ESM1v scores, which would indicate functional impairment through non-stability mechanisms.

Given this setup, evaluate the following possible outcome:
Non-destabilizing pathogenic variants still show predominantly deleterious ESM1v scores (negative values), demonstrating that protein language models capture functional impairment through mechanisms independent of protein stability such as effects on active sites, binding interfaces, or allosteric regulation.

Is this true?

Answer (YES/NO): YES